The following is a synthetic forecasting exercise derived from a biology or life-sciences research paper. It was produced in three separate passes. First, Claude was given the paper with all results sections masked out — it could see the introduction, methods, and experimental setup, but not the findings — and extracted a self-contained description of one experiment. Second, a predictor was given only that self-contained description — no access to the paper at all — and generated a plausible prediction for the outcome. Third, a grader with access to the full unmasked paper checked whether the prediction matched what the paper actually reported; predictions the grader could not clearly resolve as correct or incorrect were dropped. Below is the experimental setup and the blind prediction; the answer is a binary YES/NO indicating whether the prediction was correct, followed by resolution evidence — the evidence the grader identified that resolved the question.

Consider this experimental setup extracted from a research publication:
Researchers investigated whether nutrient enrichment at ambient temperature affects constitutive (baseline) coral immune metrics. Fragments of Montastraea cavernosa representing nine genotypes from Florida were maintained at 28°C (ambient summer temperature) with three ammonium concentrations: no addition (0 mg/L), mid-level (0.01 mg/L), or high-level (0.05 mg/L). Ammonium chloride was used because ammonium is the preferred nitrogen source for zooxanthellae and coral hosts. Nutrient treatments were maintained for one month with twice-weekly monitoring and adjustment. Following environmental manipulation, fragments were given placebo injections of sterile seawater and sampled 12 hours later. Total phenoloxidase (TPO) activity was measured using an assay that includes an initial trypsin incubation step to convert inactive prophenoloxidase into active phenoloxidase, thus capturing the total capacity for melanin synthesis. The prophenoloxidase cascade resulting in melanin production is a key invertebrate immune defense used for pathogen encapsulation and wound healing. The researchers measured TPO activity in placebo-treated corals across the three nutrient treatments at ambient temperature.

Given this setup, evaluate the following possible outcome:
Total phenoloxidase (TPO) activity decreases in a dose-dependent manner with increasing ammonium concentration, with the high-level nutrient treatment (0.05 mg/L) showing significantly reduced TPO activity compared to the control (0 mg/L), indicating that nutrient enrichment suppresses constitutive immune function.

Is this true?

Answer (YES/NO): NO